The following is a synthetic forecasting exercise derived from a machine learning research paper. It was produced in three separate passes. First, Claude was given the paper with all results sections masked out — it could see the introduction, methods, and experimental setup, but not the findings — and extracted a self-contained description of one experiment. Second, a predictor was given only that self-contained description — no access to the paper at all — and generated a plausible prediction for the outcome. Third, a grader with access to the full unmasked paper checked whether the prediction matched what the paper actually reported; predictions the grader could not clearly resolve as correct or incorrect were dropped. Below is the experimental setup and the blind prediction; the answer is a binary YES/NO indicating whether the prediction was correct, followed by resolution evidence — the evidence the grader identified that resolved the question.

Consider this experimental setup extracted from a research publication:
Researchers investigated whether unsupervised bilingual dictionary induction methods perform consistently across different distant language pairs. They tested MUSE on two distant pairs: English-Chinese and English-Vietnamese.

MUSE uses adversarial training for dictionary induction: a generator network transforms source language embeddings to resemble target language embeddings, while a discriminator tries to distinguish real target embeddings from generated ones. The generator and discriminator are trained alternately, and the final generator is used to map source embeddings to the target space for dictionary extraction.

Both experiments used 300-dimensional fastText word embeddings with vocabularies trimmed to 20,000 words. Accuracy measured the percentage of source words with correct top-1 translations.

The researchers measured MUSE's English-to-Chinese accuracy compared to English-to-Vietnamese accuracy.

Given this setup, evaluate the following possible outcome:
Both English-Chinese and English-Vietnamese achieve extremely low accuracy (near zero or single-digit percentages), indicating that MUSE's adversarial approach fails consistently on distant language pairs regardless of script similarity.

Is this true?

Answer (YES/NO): NO